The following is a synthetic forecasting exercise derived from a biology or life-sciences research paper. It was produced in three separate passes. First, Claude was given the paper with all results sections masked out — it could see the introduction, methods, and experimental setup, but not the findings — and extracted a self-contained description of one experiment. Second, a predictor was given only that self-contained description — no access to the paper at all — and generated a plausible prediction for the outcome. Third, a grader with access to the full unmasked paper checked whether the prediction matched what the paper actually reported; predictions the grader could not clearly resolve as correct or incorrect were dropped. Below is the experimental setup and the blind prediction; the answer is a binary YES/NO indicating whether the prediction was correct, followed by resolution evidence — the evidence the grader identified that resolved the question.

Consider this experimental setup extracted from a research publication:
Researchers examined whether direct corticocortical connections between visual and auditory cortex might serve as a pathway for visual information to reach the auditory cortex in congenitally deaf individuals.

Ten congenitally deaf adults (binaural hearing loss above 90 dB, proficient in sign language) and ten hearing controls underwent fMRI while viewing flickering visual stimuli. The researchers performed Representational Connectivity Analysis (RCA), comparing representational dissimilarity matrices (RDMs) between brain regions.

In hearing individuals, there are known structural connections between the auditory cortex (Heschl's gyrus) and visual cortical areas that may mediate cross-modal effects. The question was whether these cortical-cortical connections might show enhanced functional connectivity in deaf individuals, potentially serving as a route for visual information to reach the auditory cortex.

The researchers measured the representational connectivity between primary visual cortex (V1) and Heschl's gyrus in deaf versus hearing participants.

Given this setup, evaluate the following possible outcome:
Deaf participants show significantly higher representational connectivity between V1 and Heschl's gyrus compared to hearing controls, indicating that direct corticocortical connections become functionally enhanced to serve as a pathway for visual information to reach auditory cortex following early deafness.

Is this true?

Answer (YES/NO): YES